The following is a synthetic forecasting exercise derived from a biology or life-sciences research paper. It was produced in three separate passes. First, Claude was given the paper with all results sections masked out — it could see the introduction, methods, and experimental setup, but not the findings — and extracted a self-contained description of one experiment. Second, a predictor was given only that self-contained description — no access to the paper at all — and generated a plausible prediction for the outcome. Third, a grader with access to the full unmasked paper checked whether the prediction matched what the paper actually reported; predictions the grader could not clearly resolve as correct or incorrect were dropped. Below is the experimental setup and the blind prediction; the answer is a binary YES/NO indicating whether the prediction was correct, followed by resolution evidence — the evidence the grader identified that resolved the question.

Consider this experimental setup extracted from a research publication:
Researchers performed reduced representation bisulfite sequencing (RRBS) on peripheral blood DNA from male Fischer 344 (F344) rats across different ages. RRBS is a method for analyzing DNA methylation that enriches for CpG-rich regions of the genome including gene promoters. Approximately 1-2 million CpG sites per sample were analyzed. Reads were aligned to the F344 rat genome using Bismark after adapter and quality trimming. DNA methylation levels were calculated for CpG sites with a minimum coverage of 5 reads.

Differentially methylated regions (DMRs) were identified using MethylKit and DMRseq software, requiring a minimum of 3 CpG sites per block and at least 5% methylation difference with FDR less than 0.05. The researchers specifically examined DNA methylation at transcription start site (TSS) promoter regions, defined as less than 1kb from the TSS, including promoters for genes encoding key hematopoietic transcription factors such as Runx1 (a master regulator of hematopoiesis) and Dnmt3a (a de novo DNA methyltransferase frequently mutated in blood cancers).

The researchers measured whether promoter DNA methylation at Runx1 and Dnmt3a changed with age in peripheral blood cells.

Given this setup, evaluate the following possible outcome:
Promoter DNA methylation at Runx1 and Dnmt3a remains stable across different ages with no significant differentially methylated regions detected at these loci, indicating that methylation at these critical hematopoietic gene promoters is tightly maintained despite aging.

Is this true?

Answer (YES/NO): NO